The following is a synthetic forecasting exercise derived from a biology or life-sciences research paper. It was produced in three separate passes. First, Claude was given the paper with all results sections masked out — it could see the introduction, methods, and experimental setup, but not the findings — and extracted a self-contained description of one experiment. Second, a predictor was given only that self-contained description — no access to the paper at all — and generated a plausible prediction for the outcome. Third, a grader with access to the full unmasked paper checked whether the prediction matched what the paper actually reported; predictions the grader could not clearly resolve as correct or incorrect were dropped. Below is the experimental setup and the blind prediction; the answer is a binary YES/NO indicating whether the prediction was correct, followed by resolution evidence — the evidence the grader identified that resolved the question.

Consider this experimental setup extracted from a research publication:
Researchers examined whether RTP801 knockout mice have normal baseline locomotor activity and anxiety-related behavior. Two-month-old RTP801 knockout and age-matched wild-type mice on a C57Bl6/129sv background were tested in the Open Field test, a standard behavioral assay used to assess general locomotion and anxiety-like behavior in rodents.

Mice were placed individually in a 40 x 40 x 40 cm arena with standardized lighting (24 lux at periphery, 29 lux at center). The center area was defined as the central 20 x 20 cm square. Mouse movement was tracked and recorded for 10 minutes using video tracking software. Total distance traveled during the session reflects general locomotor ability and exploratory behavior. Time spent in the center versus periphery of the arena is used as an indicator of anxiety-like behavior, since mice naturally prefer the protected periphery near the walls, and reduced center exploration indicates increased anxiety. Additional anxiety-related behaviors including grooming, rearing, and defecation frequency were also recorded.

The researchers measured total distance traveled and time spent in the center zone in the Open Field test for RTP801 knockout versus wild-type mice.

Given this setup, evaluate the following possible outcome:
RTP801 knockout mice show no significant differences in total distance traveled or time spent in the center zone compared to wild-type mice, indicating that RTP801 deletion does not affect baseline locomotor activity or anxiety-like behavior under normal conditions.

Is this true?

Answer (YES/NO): YES